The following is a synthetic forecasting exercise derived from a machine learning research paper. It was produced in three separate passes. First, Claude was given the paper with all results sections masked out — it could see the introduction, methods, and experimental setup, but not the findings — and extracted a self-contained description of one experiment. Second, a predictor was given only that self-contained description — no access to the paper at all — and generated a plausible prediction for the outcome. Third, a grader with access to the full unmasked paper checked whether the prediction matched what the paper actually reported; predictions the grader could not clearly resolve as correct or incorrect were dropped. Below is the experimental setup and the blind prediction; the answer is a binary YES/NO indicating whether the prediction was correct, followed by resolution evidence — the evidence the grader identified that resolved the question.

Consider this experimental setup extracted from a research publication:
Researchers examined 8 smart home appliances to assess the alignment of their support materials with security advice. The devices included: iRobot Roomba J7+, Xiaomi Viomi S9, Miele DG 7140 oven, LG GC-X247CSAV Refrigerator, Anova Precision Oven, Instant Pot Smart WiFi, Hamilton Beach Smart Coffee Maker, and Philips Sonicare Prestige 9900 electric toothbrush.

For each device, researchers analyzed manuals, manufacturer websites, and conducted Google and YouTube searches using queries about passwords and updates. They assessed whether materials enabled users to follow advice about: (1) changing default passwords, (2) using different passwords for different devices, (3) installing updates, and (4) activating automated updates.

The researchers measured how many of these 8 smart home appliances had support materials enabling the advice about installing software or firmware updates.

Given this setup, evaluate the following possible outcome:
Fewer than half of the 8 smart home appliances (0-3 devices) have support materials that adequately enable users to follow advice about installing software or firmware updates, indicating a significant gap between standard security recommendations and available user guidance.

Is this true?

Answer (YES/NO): NO